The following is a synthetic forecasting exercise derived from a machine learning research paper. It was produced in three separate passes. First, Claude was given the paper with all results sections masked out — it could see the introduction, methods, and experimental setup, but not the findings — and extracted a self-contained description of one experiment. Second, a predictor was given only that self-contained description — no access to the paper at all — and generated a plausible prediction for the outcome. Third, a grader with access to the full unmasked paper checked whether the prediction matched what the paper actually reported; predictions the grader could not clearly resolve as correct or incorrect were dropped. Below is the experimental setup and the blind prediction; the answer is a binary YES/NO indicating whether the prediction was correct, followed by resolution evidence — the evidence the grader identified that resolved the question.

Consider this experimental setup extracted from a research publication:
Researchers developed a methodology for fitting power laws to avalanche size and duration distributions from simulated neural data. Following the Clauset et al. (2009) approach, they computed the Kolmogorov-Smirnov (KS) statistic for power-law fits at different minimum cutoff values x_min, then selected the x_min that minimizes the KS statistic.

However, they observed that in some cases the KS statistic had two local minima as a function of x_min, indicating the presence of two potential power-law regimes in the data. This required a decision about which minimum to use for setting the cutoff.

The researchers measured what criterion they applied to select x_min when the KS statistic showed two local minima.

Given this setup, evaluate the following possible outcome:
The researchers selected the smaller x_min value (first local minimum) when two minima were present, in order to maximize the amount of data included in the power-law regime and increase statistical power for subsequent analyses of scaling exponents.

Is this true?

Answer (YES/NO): NO